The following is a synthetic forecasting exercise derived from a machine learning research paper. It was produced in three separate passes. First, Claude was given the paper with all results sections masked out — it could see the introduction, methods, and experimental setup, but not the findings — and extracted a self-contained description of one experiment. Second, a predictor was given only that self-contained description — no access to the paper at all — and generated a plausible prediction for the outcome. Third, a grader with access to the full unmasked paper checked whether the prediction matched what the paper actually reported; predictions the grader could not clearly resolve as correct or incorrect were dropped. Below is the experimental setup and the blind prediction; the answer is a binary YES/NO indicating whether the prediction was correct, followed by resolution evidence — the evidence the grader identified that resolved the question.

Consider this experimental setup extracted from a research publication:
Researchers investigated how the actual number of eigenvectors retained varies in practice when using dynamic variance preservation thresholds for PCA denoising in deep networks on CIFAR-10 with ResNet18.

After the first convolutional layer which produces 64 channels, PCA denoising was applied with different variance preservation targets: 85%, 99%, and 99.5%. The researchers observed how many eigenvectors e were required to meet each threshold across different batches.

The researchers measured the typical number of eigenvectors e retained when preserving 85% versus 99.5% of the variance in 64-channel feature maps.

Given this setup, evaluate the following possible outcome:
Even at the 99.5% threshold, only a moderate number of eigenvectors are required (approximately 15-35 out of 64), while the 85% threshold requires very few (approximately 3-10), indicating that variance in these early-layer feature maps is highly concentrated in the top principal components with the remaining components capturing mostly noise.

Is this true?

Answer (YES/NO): YES